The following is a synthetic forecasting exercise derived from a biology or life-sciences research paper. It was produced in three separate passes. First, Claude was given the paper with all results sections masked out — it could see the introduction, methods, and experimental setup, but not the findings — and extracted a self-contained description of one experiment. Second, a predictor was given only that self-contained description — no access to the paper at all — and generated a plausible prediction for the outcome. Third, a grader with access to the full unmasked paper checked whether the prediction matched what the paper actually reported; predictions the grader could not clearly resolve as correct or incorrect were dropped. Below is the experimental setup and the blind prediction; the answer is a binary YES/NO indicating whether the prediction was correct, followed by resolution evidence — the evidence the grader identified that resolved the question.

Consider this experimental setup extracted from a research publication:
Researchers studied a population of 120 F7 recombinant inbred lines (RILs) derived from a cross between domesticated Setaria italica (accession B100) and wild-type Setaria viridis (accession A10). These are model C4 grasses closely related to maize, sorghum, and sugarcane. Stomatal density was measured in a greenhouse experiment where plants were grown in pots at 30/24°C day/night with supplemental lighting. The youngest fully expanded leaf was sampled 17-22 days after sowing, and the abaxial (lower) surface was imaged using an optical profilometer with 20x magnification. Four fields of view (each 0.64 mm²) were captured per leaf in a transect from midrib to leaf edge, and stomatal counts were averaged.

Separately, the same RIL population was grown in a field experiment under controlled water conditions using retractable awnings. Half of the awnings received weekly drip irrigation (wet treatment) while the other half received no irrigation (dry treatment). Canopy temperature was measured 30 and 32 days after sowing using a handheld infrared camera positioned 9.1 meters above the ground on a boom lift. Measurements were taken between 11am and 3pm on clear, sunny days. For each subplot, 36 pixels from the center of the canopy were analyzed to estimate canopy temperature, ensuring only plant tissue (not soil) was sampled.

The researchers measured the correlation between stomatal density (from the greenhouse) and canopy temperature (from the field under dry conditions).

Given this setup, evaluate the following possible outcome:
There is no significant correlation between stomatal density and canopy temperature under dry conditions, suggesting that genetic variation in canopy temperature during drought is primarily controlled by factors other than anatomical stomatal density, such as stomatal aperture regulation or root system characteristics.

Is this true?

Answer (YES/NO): NO